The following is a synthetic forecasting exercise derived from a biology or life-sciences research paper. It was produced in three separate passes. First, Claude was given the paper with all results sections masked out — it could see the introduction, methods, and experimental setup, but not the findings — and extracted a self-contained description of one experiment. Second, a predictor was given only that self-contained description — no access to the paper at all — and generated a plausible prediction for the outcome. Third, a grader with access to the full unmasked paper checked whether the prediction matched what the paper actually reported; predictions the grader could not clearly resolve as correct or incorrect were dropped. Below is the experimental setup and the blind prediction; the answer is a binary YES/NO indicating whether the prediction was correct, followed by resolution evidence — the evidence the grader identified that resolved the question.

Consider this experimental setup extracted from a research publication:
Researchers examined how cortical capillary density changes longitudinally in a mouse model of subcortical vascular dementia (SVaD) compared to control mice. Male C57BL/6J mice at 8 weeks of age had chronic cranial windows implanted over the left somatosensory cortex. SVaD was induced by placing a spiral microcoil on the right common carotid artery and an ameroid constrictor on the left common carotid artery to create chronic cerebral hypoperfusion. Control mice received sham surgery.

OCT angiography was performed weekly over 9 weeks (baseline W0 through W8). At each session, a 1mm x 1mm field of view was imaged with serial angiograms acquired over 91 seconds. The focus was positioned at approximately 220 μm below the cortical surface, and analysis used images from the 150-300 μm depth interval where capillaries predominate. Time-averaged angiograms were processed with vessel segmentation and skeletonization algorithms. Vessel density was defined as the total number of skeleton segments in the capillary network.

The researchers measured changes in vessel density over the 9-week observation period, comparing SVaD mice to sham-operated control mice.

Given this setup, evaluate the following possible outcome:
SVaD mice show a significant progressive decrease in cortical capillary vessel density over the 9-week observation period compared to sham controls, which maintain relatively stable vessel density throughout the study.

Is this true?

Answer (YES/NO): NO